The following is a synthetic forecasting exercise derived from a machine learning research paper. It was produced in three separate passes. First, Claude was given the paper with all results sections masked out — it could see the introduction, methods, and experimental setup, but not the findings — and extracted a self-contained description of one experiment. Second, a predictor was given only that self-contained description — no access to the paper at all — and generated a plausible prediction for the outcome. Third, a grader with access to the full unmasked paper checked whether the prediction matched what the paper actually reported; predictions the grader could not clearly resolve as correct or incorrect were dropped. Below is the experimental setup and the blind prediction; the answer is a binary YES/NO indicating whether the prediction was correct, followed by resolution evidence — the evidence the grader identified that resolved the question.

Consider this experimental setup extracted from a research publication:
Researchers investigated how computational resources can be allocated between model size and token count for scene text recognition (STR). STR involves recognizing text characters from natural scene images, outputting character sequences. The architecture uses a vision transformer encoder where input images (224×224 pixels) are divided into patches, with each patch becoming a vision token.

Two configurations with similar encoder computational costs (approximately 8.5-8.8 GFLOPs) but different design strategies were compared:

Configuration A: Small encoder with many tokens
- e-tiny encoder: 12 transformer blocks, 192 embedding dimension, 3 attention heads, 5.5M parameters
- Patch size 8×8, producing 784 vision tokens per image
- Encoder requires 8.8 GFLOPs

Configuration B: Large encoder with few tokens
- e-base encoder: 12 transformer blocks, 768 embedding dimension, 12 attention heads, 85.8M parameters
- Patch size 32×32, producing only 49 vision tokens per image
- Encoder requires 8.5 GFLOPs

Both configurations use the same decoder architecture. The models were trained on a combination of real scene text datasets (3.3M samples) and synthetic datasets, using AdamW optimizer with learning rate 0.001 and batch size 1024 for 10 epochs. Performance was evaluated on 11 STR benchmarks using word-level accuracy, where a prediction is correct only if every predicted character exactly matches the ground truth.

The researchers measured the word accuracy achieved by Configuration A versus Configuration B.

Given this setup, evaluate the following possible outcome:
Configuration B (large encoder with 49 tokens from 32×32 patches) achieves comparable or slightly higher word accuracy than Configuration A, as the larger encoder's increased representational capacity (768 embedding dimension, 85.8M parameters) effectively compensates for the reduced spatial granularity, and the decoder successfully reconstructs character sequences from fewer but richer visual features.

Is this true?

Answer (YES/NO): YES